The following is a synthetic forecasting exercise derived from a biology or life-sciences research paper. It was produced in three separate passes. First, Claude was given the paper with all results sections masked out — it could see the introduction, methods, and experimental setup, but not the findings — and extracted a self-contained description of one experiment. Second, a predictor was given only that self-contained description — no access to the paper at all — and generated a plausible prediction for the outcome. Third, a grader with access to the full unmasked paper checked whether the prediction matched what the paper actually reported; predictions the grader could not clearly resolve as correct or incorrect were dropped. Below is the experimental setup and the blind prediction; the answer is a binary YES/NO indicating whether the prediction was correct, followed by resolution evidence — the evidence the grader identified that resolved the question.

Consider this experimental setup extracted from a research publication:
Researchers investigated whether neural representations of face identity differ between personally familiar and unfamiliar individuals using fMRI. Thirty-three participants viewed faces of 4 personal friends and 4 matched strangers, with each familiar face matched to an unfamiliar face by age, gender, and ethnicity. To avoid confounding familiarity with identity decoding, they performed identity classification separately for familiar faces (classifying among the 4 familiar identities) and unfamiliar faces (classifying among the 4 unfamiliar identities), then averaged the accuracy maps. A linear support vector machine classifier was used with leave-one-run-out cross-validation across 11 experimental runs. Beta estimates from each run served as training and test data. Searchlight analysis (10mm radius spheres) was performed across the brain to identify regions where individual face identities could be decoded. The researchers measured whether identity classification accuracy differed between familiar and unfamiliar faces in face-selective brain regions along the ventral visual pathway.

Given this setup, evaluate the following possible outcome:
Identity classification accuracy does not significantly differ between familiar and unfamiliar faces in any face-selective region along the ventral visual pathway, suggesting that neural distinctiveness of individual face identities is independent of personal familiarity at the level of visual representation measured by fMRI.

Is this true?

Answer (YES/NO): YES